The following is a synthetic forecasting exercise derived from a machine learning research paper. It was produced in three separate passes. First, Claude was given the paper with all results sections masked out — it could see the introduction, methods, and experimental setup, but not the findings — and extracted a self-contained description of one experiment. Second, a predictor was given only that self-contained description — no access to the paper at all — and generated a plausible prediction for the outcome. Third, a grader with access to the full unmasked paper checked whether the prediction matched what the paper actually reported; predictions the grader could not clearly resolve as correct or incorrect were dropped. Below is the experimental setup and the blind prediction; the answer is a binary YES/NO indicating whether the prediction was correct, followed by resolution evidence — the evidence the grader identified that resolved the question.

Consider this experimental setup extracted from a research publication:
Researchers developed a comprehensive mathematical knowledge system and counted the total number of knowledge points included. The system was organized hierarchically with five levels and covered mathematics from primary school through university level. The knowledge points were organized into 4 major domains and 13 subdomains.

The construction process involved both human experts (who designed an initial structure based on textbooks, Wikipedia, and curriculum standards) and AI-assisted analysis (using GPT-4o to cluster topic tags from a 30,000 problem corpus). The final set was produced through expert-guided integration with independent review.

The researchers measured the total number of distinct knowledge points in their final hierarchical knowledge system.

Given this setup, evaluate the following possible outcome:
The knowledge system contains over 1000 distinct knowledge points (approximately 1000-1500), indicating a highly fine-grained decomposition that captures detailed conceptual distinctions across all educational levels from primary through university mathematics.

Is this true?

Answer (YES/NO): NO